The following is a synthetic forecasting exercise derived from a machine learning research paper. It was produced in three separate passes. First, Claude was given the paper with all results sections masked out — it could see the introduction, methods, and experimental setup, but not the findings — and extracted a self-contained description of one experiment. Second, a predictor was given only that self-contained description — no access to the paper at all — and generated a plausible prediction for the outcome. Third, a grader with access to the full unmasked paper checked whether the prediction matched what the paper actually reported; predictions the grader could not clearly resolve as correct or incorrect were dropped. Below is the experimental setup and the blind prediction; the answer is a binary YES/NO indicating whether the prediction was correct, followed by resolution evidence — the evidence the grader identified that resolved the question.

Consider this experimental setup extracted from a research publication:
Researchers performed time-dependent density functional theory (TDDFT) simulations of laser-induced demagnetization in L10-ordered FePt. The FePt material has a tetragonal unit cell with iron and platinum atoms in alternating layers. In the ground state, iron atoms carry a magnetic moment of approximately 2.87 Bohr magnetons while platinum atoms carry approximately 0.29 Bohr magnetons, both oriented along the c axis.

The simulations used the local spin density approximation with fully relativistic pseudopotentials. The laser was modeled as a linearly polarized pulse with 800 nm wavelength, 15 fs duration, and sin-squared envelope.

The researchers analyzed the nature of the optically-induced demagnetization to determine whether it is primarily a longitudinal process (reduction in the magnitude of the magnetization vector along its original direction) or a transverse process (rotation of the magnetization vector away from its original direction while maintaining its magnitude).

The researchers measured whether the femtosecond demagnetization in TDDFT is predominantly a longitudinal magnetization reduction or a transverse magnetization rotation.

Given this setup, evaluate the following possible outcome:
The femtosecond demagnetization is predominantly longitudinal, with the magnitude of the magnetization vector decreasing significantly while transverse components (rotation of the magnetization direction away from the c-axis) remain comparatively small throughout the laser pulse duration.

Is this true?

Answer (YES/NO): YES